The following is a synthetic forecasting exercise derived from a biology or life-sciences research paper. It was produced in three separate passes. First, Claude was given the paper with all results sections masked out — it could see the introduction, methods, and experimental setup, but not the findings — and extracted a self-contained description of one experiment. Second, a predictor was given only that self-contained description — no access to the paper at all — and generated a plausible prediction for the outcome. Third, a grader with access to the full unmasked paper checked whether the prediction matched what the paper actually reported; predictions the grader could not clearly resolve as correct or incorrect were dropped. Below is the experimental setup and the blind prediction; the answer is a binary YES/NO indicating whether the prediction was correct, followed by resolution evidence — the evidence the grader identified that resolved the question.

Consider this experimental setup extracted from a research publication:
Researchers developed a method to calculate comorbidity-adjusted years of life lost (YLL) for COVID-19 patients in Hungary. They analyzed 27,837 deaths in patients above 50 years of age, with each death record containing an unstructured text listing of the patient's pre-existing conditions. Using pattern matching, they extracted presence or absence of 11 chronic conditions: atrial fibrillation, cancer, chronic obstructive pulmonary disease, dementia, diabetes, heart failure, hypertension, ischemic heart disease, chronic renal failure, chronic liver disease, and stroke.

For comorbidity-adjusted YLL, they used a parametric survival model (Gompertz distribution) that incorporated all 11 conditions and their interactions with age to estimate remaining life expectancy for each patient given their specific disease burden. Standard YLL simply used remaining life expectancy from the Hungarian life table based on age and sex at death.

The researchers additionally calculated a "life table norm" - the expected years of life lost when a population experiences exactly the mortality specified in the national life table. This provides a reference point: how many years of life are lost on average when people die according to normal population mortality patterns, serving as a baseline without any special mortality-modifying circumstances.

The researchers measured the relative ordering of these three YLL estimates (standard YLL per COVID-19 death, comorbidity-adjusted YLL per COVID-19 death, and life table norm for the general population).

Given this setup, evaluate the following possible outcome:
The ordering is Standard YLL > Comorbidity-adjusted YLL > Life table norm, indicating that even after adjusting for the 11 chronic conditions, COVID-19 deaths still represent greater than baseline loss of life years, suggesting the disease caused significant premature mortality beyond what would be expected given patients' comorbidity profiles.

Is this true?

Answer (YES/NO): NO